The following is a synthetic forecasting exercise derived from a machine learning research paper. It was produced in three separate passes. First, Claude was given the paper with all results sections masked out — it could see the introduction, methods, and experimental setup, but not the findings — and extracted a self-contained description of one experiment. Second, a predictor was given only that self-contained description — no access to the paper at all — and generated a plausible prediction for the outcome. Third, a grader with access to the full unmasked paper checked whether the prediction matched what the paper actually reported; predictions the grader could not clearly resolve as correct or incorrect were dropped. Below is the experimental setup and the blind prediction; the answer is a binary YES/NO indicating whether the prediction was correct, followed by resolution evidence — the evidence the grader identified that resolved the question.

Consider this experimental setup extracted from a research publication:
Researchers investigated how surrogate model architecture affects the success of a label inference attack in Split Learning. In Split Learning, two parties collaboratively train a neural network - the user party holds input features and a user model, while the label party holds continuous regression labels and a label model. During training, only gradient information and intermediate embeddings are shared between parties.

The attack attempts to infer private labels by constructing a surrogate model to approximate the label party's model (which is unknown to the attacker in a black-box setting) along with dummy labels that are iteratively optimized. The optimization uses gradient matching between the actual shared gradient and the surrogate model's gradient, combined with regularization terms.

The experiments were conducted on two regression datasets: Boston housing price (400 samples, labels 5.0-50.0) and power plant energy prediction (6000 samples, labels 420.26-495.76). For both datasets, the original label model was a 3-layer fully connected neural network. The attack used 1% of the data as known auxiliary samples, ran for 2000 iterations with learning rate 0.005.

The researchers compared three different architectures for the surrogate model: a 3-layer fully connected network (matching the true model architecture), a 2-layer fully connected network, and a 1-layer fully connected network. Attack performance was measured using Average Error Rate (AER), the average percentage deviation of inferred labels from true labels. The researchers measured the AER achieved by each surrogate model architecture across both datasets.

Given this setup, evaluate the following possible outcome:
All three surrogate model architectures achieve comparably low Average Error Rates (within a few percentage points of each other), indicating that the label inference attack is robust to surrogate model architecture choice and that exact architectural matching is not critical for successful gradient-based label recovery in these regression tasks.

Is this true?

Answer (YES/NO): NO